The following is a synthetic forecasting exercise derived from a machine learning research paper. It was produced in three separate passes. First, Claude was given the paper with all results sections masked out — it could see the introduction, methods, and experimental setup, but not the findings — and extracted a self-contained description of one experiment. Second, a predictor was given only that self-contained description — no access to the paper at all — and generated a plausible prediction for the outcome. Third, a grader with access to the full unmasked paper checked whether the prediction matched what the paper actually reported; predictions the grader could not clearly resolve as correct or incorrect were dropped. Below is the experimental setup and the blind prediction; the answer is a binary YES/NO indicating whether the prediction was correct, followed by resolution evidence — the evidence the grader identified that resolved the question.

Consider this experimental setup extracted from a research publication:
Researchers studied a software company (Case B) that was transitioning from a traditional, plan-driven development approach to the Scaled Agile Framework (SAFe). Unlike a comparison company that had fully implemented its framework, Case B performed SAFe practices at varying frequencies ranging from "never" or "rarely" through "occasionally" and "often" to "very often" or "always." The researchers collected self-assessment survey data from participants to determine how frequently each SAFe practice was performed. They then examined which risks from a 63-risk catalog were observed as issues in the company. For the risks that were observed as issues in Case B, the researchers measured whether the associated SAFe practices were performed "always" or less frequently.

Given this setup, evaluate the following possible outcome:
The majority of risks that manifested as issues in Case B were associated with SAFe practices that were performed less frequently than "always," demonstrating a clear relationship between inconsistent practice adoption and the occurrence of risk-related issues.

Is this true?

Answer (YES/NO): YES